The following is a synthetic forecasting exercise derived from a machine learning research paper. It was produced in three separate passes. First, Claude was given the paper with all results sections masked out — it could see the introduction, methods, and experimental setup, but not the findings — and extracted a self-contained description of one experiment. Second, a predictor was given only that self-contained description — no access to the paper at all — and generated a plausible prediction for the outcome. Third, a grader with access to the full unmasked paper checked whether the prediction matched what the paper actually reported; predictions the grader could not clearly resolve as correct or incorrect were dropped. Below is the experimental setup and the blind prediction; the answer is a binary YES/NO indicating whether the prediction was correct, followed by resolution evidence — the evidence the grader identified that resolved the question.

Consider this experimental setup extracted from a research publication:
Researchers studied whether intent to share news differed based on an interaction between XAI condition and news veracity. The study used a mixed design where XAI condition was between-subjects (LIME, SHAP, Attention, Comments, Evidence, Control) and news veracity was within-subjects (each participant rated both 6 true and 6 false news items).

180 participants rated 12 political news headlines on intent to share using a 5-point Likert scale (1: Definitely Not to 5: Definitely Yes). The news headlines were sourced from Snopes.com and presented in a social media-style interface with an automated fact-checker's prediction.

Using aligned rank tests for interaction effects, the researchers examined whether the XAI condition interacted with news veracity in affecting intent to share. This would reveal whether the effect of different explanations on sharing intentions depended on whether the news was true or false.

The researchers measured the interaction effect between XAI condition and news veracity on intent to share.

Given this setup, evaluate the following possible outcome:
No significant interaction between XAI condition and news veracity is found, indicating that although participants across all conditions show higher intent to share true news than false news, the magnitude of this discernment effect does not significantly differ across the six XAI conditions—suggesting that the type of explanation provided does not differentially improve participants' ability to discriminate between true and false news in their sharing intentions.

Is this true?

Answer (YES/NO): NO